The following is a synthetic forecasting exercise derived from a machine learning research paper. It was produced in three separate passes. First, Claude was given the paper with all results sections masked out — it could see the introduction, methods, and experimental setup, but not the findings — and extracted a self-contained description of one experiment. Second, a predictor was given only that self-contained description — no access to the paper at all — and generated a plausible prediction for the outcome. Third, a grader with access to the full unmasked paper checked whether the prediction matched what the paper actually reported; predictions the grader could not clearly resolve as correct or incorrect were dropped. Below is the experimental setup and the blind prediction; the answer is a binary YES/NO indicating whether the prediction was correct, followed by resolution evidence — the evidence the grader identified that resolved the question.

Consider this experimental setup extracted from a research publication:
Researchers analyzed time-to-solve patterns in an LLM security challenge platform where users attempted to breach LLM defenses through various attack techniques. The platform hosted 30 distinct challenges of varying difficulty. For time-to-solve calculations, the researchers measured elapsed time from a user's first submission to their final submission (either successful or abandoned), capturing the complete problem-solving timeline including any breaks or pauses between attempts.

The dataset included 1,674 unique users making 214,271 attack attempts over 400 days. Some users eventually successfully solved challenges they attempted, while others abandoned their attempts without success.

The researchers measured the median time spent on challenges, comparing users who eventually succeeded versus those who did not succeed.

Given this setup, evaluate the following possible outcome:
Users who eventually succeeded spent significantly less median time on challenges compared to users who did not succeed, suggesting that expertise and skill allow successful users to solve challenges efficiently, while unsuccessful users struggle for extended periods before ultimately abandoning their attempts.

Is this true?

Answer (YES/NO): YES